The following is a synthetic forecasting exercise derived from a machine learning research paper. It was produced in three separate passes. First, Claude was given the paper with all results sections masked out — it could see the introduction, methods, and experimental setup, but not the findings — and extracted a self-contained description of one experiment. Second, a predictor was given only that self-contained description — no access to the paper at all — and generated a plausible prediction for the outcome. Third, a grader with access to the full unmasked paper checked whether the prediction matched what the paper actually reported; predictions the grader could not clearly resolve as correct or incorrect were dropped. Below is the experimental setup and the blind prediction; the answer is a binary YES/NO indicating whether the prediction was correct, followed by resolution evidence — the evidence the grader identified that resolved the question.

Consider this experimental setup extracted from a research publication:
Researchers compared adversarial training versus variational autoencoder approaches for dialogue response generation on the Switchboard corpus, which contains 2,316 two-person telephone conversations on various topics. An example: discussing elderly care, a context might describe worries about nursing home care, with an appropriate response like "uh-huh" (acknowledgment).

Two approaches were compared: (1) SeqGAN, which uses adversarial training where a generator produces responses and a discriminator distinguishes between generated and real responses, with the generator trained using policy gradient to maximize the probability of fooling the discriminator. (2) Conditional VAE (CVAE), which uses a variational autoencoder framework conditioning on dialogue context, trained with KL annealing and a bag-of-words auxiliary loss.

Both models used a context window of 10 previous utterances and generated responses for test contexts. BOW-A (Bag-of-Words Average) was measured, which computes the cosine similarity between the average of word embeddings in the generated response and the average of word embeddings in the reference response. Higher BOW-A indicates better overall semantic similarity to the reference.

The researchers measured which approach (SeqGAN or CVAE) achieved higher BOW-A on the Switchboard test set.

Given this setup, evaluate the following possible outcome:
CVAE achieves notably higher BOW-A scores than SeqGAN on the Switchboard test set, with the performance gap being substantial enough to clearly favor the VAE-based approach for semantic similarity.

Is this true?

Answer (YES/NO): NO